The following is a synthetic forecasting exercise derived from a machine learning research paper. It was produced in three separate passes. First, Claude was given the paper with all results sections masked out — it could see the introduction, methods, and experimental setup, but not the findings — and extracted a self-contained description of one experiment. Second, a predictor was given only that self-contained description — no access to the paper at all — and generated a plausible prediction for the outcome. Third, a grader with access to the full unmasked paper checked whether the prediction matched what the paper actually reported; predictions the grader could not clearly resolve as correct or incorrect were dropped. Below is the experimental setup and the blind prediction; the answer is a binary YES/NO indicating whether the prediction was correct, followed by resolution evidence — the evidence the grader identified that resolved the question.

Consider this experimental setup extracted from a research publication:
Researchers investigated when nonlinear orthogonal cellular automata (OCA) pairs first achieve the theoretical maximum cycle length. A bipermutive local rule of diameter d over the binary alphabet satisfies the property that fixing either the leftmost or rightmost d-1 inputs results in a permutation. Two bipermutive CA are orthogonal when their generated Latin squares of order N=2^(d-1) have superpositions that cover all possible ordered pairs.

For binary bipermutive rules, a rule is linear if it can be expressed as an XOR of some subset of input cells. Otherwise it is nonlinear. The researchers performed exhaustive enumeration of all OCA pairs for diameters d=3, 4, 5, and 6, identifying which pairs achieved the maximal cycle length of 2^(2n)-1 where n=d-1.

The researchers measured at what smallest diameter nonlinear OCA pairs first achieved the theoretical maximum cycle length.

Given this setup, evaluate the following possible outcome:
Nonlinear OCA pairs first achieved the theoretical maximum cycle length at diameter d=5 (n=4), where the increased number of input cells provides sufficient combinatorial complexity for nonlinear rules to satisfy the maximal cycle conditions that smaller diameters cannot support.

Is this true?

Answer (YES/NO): YES